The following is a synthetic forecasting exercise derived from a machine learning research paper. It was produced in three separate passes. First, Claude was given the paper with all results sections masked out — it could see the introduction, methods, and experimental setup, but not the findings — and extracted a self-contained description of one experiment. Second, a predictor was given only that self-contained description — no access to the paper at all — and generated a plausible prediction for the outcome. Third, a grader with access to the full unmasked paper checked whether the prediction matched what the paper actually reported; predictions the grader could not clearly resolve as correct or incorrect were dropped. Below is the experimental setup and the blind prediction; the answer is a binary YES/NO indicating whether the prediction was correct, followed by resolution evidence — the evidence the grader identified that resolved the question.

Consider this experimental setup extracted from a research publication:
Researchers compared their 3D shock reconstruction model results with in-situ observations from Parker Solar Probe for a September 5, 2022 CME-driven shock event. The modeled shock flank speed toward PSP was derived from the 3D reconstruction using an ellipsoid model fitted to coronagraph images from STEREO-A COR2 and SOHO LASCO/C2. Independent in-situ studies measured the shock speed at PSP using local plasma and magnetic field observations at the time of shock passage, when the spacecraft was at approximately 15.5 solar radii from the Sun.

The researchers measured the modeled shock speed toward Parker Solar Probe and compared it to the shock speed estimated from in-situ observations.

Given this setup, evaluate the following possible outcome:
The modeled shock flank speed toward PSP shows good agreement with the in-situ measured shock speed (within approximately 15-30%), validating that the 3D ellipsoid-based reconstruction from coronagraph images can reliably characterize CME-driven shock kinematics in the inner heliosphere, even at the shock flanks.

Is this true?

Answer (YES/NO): NO